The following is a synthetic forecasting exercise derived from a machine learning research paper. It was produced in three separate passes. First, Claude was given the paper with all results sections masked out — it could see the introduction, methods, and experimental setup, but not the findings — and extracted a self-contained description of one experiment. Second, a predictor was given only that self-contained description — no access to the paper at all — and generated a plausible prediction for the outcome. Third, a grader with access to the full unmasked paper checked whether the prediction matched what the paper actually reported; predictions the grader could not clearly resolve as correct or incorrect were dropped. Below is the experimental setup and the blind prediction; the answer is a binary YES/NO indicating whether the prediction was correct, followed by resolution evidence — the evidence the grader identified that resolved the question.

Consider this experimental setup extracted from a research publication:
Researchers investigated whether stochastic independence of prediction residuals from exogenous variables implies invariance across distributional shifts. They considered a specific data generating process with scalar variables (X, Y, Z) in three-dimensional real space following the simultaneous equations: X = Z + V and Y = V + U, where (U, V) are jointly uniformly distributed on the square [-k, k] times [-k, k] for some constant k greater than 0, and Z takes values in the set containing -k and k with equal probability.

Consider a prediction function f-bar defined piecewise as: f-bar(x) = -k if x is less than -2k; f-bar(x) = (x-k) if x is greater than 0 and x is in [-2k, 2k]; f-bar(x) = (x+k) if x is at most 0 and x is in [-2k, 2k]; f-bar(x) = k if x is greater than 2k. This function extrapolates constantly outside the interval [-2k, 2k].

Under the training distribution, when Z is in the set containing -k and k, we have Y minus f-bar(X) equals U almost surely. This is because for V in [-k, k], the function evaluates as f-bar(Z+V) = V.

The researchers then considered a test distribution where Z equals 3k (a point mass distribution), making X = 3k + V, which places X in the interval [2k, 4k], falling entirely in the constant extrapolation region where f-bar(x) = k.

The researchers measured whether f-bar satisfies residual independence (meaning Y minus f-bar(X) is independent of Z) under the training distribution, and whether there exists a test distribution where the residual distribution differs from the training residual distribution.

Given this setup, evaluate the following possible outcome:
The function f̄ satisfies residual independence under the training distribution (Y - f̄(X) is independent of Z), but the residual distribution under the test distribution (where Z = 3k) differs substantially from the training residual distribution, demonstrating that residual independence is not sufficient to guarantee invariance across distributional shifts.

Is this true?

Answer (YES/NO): YES